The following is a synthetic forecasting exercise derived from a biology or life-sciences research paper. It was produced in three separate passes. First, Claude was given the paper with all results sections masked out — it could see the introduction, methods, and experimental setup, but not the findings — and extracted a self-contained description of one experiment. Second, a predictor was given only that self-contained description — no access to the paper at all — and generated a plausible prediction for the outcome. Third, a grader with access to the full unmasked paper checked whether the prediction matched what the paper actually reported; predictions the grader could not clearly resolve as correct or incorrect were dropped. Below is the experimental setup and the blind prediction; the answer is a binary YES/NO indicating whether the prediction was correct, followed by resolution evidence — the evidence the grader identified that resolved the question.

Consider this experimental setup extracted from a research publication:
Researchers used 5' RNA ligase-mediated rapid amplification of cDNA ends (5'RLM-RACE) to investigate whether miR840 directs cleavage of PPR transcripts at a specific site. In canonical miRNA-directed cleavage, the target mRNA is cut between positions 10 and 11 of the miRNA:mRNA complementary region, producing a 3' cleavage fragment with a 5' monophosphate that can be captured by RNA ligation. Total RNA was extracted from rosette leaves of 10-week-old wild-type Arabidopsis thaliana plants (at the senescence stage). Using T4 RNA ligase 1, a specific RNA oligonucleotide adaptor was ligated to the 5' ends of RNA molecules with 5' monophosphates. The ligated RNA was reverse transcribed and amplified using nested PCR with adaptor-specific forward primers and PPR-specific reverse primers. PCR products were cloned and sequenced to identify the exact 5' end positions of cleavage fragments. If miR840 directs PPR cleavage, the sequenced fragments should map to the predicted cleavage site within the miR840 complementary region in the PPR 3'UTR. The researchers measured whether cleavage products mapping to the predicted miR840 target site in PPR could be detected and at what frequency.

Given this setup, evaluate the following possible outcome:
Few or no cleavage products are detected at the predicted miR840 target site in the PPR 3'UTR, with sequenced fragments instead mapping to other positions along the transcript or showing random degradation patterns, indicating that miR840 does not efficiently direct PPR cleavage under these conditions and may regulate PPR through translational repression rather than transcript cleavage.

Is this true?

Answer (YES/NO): NO